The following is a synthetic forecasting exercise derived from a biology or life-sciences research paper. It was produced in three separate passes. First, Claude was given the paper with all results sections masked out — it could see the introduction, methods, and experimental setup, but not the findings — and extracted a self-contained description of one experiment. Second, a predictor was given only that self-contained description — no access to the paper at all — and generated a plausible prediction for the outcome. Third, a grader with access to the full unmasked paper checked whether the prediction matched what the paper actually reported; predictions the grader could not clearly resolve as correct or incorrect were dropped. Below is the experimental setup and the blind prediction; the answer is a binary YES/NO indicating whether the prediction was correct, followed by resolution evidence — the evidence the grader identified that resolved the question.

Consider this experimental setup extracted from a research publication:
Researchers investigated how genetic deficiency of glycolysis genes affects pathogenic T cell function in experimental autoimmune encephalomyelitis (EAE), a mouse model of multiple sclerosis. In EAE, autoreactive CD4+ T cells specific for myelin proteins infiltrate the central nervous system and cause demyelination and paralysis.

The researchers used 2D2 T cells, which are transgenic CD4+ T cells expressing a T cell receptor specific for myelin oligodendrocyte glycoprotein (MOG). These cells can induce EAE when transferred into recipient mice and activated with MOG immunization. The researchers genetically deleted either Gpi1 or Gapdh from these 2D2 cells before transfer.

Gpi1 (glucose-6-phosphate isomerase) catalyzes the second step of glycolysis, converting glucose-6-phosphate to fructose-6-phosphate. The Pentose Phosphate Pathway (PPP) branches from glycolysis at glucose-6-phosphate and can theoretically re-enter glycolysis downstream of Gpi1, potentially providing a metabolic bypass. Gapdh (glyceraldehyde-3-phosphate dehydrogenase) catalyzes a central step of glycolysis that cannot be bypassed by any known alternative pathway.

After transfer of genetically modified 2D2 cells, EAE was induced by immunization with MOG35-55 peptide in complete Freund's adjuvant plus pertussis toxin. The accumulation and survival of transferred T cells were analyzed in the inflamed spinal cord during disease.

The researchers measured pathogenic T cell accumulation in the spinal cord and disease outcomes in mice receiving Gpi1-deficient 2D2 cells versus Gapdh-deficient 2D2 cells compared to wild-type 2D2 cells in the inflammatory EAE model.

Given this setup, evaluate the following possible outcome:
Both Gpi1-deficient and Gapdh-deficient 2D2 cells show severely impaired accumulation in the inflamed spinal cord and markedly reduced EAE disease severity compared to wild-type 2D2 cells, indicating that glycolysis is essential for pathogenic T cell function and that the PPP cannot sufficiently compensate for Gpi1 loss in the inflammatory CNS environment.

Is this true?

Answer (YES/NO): YES